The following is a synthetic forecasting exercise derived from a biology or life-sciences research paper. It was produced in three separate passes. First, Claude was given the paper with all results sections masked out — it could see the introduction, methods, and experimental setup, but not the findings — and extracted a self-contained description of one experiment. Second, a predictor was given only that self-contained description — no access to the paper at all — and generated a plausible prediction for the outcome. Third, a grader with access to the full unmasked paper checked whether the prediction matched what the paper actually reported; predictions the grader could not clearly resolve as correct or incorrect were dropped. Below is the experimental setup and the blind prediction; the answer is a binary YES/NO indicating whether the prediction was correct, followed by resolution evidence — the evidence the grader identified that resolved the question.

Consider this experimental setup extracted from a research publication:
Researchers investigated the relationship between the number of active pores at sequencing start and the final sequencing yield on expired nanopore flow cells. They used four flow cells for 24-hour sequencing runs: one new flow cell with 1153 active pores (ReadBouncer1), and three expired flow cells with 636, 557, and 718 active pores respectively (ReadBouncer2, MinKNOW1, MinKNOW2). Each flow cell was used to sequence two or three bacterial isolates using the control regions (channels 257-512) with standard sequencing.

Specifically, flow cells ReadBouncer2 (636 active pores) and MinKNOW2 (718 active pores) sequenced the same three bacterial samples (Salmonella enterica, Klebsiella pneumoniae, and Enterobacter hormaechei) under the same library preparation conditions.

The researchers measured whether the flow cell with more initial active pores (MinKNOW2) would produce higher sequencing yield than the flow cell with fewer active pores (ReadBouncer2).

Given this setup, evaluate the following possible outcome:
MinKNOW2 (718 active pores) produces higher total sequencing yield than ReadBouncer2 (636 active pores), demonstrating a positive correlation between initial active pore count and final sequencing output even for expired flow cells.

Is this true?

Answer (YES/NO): NO